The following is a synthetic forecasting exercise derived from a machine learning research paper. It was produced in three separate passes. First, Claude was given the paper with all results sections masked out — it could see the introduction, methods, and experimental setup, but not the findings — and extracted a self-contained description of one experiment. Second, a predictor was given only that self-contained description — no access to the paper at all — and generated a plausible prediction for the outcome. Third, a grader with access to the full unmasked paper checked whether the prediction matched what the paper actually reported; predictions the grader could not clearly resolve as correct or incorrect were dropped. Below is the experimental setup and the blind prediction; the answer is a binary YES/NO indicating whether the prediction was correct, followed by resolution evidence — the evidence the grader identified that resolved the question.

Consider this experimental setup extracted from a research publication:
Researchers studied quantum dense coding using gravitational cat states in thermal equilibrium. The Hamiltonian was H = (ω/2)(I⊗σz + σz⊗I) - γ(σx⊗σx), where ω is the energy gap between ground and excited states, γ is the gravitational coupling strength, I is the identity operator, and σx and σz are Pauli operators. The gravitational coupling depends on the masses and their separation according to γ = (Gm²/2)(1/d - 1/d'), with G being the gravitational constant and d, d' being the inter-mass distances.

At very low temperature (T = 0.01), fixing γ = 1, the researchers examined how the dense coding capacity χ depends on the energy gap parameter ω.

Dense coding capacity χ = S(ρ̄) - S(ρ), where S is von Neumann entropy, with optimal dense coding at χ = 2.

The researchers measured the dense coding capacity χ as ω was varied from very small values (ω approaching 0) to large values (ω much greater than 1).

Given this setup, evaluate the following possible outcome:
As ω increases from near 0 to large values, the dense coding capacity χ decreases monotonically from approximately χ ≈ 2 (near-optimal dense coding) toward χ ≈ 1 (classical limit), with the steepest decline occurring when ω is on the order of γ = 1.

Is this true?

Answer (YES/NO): NO